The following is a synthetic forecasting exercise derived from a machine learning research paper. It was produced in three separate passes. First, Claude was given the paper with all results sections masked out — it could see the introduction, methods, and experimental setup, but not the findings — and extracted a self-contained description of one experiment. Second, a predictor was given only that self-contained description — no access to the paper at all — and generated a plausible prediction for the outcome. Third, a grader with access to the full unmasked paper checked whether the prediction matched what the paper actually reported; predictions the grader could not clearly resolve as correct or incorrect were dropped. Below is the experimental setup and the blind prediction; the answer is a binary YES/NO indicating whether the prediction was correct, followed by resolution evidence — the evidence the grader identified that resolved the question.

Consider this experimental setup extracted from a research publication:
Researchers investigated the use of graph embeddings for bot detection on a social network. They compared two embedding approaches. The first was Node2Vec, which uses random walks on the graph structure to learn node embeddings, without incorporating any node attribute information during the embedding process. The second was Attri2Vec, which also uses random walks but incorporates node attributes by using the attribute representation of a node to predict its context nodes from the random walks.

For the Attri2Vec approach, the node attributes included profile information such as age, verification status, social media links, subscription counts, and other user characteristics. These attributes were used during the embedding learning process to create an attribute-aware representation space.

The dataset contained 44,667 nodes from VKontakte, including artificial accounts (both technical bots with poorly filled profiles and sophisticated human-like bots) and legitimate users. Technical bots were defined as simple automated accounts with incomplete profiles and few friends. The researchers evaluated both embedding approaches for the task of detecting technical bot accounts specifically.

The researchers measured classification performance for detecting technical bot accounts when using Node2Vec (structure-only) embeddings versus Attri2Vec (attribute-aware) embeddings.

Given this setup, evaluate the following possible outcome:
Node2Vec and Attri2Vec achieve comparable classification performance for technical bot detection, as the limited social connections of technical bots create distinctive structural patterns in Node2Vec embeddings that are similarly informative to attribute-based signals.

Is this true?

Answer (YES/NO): NO